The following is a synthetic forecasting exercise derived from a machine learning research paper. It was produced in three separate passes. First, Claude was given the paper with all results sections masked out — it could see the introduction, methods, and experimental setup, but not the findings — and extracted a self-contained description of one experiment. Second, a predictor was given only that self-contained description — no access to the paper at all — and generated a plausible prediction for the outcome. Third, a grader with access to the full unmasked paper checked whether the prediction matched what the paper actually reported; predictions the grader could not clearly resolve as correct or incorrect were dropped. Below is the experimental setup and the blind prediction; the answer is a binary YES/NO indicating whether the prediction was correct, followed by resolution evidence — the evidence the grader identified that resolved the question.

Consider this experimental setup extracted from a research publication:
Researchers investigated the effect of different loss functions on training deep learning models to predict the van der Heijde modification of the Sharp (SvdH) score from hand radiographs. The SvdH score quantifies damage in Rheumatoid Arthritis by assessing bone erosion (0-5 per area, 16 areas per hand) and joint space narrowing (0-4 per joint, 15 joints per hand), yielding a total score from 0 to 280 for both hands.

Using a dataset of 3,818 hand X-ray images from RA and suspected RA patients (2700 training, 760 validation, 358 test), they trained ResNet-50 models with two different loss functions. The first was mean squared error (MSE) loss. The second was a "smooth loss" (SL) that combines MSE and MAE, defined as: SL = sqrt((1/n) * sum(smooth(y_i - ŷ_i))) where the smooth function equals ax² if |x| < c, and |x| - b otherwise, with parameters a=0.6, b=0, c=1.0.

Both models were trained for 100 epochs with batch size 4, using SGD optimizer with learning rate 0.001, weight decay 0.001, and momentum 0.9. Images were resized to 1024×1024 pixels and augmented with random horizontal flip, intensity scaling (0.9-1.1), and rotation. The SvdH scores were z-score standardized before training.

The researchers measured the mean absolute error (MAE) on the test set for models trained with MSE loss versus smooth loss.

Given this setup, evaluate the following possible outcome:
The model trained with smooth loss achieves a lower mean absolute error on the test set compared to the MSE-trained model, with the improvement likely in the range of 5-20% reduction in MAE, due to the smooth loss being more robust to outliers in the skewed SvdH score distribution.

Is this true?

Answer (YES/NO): NO